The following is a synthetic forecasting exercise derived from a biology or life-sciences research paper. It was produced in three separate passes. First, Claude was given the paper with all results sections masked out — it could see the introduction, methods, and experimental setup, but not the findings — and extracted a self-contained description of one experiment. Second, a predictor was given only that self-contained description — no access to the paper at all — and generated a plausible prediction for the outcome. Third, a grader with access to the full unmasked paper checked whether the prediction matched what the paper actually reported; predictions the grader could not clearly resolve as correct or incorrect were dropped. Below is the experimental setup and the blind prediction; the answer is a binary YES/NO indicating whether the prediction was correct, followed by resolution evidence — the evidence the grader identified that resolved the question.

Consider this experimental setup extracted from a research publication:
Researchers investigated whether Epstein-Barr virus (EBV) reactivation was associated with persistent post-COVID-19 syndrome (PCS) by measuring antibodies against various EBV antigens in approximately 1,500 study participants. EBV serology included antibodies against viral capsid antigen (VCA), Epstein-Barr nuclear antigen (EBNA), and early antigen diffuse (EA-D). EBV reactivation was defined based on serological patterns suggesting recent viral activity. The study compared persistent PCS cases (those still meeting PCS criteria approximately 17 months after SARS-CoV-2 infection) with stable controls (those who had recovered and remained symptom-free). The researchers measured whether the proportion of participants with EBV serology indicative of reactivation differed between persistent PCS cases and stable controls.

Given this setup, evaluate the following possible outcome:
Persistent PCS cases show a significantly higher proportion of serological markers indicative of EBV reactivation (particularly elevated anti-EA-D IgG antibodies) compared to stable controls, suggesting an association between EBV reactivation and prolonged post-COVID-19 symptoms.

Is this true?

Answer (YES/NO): NO